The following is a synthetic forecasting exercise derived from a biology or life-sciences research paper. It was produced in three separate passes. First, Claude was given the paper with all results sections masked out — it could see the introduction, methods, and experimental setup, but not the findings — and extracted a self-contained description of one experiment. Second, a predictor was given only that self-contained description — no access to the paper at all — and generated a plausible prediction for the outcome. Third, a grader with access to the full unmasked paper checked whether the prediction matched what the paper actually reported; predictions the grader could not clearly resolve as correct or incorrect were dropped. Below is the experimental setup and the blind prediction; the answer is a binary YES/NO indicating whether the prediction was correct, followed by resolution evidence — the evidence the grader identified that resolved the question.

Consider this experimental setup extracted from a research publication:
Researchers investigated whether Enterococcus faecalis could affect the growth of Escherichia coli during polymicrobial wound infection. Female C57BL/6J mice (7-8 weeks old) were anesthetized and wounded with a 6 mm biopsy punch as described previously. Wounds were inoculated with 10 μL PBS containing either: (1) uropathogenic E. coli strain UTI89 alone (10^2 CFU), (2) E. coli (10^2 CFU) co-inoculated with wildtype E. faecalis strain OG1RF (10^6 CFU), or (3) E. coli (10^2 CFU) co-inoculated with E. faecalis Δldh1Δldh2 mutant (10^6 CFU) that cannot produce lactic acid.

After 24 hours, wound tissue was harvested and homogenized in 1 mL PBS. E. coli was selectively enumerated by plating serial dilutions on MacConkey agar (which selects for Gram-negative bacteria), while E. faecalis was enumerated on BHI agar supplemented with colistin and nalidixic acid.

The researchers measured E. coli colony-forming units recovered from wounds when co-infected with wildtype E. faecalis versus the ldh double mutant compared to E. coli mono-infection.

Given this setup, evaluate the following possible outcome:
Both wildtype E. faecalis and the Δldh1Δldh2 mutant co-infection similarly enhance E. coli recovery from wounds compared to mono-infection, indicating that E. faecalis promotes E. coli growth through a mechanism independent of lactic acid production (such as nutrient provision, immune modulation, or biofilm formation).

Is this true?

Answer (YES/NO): NO